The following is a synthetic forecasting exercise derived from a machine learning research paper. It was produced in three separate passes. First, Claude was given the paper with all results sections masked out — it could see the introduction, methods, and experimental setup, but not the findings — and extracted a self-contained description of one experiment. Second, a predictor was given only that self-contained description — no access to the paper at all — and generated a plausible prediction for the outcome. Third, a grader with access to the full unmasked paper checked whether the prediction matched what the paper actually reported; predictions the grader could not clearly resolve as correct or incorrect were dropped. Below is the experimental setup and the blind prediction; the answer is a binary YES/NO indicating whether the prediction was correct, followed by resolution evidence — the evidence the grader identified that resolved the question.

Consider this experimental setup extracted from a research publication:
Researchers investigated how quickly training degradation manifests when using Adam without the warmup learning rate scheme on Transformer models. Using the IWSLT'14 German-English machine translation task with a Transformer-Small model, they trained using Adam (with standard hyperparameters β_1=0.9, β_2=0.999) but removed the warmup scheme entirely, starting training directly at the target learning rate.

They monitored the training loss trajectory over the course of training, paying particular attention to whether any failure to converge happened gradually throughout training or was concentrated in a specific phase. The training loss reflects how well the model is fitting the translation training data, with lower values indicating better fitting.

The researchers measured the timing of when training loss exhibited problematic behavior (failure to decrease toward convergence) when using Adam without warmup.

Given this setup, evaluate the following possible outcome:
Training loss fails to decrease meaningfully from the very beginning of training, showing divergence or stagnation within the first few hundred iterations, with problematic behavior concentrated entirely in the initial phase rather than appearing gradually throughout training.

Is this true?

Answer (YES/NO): YES